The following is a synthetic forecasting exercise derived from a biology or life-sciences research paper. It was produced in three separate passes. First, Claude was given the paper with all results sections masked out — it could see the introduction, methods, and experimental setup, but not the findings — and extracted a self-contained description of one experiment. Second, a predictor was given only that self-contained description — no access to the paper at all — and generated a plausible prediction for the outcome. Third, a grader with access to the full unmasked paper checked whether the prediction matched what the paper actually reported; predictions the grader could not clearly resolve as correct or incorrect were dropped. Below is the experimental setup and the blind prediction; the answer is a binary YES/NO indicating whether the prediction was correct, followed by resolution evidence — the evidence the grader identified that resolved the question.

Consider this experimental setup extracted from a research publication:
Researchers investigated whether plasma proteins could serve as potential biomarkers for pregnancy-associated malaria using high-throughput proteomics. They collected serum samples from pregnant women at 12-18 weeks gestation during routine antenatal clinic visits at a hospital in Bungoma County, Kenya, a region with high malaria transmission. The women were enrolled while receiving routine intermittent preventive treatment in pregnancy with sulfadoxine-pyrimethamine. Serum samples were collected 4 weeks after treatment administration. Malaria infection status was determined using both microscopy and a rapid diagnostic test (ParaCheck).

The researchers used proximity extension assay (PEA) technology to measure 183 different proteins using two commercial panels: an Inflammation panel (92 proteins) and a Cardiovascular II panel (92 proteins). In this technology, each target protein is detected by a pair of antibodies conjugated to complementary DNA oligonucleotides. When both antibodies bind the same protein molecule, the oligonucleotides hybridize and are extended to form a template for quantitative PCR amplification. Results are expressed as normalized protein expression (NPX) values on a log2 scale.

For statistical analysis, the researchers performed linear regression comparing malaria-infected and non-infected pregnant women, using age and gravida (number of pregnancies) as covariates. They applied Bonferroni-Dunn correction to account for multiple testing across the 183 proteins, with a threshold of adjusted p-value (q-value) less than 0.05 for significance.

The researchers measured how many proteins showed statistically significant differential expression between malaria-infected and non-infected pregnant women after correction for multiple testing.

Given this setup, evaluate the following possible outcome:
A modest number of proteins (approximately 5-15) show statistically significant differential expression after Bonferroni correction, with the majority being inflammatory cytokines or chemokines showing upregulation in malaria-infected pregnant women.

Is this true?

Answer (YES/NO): NO